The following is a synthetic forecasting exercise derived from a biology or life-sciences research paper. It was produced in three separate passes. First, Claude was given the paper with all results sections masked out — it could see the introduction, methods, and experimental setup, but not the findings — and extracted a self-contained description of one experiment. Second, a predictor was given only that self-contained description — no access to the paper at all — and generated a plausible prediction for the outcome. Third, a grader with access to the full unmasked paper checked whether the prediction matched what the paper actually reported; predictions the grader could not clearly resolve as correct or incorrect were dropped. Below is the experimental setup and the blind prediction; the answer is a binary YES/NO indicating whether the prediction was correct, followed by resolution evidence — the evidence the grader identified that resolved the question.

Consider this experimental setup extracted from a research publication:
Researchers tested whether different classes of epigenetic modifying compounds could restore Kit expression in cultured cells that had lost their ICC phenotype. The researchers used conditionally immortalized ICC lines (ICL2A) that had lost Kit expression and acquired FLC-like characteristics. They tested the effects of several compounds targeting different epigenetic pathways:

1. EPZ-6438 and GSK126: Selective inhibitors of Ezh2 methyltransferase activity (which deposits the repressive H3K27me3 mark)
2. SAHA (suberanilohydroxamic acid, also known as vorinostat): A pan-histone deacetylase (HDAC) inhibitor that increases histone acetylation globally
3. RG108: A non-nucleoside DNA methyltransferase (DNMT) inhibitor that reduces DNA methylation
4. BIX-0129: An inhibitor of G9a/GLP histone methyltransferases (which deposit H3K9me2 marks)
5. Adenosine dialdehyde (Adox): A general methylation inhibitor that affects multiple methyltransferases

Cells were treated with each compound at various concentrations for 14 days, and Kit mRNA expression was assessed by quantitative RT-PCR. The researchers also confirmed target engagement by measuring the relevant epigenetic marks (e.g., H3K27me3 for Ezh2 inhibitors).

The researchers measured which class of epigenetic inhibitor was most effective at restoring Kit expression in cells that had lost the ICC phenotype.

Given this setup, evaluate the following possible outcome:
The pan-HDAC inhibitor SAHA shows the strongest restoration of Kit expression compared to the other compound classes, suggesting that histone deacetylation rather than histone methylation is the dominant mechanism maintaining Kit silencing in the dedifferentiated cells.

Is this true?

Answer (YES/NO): NO